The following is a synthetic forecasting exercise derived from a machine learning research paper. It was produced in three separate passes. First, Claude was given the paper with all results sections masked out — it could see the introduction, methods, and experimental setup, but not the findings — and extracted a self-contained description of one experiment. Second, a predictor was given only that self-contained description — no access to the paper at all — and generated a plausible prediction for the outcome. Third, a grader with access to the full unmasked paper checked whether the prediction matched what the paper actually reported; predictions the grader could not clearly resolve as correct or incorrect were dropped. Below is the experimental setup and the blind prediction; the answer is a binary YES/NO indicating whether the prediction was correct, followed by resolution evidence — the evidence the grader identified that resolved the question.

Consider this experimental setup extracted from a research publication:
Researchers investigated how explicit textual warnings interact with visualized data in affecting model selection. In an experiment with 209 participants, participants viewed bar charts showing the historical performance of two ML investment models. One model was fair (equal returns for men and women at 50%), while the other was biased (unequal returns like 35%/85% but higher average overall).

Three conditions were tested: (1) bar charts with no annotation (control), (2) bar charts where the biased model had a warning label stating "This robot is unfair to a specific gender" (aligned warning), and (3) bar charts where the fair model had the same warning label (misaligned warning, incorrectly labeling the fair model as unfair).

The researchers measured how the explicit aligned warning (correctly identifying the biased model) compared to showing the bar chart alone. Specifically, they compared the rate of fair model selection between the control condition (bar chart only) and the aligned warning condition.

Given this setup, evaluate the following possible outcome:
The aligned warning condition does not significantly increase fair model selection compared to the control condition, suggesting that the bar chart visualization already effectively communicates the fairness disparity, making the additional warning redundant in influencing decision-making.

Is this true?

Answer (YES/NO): NO